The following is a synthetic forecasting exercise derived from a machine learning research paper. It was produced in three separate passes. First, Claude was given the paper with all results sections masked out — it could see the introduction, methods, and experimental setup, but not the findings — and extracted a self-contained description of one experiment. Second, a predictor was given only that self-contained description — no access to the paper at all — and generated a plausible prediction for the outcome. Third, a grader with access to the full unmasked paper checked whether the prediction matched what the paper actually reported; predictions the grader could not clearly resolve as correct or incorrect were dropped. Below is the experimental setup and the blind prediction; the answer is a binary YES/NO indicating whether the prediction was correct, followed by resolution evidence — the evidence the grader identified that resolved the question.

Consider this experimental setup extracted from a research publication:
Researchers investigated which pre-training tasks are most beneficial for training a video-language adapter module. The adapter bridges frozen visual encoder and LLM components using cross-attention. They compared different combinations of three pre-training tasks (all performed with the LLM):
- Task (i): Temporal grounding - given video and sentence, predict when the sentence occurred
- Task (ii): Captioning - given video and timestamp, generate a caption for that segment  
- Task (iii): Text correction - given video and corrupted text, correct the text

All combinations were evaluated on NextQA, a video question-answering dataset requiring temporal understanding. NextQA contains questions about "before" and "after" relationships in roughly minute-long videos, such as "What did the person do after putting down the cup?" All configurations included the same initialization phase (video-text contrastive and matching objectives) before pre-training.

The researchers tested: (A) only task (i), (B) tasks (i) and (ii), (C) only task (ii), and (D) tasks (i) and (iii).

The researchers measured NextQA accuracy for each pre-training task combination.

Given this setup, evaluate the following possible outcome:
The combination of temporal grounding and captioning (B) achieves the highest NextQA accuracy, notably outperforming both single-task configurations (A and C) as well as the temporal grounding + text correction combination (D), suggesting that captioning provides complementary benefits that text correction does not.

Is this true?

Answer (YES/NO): YES